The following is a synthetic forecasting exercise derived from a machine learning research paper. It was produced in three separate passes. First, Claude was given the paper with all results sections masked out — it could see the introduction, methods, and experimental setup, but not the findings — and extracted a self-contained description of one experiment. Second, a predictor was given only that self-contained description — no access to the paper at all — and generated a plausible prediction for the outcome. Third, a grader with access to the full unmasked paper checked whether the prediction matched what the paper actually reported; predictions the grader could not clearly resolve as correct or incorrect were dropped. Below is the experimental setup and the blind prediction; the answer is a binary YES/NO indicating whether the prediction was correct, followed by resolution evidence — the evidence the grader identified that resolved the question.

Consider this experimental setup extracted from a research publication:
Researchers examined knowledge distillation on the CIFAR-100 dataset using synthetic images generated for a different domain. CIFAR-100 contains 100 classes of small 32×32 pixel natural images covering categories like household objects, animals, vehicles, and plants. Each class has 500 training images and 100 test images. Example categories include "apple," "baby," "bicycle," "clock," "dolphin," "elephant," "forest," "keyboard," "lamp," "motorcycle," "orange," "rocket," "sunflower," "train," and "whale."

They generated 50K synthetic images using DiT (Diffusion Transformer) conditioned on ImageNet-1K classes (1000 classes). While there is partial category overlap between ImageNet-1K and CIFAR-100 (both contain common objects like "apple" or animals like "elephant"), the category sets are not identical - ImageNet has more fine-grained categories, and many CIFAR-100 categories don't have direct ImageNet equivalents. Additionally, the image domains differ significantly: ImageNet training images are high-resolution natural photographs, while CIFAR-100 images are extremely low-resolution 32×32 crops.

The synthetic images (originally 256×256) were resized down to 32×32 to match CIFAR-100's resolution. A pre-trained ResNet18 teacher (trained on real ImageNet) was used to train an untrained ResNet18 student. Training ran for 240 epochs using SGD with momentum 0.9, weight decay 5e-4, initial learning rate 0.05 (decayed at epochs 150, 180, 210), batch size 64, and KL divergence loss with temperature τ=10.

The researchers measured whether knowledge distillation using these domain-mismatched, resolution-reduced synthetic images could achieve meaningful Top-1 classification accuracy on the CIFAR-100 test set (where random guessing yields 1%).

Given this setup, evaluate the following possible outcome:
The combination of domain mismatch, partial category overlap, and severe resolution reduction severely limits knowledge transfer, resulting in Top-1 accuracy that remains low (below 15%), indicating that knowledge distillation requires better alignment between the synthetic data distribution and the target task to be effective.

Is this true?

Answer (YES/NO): NO